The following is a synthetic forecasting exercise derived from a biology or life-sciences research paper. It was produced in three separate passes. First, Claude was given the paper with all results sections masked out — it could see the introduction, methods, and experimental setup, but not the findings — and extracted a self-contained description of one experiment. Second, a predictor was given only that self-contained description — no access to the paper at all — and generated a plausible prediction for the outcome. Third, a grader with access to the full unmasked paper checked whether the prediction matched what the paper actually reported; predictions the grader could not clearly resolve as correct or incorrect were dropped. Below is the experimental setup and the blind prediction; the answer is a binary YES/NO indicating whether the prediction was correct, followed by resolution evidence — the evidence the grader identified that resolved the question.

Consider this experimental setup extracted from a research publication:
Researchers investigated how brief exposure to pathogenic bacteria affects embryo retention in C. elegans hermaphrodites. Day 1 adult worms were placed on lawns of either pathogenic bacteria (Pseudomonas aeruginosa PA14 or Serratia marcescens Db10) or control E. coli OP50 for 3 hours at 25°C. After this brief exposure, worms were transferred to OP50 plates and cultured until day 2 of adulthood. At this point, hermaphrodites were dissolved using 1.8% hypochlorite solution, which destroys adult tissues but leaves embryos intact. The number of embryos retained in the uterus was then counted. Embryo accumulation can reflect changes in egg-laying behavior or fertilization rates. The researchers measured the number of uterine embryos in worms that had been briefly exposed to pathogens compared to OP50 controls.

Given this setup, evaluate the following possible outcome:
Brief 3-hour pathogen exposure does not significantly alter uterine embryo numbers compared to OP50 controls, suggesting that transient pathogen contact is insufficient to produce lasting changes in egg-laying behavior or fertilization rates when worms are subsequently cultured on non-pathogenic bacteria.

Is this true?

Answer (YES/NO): NO